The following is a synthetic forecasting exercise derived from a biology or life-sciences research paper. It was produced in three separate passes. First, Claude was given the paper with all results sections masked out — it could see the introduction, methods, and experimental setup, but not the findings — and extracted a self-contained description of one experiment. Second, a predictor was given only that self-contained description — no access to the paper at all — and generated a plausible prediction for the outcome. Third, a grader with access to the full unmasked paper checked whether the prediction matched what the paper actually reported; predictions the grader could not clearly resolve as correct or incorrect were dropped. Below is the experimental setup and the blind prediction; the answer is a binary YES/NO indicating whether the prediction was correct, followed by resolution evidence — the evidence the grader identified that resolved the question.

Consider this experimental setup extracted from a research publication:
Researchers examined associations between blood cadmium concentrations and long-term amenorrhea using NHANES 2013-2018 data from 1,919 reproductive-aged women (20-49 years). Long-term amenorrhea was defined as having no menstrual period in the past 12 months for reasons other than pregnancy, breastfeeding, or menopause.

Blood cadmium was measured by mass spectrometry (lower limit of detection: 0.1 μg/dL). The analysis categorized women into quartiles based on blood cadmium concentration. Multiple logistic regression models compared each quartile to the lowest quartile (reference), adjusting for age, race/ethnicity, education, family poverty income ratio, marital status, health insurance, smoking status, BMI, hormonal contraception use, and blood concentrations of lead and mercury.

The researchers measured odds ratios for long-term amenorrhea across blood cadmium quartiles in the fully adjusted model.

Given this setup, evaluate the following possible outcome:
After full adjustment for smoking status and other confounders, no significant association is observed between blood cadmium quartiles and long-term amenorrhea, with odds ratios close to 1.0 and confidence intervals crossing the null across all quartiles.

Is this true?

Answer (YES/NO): NO